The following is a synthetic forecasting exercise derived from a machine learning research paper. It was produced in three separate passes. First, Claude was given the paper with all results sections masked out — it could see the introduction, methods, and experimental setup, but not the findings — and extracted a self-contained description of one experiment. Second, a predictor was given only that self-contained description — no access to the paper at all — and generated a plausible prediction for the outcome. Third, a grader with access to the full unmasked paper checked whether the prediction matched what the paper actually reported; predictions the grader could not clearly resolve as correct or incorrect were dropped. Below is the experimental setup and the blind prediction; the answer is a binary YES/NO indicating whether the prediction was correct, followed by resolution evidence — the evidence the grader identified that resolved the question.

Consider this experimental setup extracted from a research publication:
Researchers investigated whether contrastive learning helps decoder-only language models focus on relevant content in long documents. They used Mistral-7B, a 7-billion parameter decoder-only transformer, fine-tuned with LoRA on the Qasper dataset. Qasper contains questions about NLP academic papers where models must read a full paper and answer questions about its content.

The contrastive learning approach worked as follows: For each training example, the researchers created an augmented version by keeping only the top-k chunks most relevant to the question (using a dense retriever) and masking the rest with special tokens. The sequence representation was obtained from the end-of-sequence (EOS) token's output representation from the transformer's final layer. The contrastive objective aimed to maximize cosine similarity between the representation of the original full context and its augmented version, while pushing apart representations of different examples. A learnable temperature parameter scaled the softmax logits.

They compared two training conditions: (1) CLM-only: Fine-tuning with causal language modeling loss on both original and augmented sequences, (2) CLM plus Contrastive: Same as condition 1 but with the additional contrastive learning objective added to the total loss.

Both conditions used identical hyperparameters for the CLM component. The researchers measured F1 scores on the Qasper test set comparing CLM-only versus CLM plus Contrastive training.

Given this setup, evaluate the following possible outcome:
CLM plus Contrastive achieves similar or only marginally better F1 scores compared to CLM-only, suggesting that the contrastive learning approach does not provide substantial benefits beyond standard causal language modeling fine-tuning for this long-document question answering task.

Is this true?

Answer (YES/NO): YES